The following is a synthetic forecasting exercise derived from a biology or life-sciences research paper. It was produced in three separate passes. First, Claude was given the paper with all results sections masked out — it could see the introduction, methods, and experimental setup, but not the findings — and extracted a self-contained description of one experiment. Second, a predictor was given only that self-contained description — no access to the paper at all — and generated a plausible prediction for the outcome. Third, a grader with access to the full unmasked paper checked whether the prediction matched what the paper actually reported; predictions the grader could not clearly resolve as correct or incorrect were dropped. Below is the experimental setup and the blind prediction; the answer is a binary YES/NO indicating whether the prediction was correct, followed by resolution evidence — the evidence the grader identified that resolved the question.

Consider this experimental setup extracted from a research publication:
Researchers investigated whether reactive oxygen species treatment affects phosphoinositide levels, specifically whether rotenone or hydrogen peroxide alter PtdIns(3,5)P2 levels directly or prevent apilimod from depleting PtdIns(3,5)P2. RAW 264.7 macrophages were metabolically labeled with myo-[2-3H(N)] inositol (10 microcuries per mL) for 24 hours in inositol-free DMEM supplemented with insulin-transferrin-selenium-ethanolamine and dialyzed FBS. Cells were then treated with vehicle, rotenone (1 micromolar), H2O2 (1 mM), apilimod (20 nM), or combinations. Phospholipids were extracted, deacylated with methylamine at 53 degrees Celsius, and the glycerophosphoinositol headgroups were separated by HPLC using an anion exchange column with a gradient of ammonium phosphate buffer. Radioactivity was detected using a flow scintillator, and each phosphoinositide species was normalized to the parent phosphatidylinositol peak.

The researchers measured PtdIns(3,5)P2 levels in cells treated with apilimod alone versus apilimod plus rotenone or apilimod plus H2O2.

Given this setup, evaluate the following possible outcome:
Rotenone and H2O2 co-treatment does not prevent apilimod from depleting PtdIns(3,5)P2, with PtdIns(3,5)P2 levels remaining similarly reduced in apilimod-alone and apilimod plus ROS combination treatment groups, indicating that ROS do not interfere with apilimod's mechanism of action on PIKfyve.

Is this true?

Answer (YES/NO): YES